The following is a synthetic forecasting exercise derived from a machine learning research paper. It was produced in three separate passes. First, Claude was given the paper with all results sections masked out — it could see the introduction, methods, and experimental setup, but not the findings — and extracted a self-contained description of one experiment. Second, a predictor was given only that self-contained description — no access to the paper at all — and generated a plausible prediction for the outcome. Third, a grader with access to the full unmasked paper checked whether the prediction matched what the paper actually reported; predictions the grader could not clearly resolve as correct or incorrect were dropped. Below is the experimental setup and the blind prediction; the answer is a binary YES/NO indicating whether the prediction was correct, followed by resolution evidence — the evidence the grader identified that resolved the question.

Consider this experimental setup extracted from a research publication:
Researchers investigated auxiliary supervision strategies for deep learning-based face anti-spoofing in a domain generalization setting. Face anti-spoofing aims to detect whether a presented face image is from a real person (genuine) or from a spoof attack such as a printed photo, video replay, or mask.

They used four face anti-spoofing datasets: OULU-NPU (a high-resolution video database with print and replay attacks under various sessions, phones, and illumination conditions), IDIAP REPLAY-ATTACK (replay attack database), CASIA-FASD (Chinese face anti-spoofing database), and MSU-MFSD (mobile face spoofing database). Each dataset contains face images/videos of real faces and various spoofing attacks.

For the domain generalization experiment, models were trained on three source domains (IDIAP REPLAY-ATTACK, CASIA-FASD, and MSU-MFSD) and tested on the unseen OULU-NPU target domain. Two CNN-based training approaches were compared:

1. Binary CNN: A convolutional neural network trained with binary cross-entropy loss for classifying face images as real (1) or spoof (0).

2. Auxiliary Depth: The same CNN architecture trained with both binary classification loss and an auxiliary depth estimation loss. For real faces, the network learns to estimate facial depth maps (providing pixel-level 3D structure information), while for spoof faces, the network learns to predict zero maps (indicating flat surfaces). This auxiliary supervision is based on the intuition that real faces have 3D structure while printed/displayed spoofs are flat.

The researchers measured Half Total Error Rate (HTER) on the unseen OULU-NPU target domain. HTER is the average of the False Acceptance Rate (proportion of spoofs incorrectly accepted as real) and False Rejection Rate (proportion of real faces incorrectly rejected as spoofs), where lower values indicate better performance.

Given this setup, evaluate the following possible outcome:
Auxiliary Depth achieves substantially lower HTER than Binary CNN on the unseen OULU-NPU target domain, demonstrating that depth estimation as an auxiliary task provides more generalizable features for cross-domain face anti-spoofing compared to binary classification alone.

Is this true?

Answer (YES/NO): NO